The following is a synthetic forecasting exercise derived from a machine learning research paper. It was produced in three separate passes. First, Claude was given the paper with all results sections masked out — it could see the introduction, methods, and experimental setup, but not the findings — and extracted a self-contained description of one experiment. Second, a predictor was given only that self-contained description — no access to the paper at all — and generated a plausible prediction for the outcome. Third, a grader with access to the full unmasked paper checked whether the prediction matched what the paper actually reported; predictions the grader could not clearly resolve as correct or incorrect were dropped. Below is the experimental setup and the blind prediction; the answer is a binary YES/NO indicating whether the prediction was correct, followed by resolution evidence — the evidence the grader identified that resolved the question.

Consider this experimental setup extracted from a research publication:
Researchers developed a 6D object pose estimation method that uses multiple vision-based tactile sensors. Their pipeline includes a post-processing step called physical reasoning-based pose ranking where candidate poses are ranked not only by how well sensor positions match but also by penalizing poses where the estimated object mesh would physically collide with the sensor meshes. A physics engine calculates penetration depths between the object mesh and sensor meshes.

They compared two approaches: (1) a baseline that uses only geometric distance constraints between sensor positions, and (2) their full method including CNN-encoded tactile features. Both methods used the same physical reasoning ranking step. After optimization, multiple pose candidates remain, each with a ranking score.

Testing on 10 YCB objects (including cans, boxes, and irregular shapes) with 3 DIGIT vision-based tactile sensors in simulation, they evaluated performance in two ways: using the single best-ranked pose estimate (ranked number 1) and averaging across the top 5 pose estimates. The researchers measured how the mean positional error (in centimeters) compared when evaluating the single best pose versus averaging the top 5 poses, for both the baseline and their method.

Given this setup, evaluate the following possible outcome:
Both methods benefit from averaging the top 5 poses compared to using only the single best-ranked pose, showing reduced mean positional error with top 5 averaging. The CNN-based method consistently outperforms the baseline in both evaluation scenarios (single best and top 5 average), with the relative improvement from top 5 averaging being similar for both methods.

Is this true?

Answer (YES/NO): NO